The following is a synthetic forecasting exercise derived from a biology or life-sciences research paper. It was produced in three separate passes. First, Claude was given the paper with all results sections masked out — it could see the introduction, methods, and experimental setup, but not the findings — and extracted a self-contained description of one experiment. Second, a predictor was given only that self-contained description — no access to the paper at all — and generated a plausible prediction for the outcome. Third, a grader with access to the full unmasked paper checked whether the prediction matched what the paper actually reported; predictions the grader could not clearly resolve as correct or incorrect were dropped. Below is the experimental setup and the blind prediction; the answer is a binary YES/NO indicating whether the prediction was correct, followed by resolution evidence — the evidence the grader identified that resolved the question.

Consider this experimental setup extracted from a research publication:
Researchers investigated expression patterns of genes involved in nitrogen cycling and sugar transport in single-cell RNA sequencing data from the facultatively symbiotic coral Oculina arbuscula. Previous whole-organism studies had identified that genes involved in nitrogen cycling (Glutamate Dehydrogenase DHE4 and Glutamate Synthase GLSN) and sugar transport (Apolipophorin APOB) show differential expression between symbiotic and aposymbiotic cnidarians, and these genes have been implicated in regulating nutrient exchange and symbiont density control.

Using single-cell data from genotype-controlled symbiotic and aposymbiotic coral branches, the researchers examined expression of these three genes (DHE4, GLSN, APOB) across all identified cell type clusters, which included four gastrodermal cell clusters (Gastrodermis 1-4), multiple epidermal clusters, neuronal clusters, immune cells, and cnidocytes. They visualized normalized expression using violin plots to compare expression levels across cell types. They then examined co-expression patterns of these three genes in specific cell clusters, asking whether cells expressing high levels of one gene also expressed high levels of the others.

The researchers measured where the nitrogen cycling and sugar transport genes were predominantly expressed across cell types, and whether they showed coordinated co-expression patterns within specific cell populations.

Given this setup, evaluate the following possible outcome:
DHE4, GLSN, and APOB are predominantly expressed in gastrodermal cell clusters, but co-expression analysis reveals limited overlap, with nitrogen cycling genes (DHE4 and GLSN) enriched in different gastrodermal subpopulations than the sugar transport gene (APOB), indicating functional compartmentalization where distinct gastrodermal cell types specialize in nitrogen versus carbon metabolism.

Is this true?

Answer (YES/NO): NO